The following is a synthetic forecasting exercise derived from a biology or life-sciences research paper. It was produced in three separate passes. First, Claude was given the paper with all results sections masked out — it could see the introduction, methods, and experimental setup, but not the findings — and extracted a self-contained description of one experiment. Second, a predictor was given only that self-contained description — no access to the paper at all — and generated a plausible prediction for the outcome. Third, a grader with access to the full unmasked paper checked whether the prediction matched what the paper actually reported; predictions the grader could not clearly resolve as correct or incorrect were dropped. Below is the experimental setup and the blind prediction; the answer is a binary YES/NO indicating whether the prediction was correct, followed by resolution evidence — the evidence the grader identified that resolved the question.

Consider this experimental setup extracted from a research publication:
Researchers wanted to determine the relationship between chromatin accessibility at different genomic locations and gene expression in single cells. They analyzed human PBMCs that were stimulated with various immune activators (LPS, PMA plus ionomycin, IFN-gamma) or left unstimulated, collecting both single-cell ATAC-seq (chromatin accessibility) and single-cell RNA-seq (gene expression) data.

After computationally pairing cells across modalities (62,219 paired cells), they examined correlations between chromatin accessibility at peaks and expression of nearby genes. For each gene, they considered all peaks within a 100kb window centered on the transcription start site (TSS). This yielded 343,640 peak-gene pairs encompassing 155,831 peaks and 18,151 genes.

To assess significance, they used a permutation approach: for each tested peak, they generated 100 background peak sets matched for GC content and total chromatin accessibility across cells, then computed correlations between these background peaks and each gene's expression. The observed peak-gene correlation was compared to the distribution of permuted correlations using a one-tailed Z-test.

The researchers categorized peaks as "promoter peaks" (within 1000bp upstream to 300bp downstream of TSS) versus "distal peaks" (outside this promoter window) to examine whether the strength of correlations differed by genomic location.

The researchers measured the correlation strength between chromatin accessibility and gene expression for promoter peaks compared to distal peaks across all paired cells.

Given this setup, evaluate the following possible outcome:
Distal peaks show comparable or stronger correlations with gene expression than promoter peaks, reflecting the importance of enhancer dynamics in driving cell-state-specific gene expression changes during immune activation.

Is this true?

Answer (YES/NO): YES